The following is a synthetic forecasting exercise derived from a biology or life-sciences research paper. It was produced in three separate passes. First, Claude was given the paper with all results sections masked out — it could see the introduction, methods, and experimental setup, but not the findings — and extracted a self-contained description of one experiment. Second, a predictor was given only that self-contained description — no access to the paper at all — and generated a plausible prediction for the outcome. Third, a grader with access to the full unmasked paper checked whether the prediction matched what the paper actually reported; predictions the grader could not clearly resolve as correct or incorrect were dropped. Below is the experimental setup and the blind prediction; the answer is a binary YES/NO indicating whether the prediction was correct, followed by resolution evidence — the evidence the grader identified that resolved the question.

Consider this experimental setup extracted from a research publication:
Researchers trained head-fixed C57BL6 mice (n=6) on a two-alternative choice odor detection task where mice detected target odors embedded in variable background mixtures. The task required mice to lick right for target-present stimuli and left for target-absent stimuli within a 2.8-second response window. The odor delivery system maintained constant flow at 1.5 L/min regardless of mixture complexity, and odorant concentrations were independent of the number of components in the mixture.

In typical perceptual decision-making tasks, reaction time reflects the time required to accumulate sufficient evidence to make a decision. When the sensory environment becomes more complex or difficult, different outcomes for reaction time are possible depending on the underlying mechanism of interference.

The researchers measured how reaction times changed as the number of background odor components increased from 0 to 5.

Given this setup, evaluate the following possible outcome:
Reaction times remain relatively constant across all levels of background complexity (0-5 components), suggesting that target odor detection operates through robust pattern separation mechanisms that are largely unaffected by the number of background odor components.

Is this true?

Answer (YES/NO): NO